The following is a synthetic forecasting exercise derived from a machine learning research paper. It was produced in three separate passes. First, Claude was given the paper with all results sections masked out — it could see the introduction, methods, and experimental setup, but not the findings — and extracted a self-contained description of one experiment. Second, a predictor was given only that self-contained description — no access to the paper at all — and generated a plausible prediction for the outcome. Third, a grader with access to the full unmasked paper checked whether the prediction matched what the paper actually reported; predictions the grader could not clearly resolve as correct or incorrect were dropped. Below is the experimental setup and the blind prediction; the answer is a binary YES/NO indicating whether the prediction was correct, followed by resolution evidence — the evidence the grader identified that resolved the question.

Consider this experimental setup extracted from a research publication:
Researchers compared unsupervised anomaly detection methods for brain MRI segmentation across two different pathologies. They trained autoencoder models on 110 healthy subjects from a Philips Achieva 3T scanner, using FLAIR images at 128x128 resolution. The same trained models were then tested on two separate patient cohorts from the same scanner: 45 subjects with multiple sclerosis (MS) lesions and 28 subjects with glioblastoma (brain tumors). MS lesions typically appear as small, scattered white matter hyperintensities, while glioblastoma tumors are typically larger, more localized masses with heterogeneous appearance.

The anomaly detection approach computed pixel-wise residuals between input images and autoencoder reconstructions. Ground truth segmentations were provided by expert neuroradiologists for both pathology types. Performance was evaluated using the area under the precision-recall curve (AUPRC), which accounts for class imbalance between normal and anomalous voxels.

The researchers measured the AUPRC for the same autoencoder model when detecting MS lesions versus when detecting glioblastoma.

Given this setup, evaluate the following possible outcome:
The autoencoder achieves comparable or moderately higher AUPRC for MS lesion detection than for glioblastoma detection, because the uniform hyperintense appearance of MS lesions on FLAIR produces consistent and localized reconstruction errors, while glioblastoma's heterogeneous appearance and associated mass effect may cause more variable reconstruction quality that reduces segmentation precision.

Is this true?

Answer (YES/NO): YES